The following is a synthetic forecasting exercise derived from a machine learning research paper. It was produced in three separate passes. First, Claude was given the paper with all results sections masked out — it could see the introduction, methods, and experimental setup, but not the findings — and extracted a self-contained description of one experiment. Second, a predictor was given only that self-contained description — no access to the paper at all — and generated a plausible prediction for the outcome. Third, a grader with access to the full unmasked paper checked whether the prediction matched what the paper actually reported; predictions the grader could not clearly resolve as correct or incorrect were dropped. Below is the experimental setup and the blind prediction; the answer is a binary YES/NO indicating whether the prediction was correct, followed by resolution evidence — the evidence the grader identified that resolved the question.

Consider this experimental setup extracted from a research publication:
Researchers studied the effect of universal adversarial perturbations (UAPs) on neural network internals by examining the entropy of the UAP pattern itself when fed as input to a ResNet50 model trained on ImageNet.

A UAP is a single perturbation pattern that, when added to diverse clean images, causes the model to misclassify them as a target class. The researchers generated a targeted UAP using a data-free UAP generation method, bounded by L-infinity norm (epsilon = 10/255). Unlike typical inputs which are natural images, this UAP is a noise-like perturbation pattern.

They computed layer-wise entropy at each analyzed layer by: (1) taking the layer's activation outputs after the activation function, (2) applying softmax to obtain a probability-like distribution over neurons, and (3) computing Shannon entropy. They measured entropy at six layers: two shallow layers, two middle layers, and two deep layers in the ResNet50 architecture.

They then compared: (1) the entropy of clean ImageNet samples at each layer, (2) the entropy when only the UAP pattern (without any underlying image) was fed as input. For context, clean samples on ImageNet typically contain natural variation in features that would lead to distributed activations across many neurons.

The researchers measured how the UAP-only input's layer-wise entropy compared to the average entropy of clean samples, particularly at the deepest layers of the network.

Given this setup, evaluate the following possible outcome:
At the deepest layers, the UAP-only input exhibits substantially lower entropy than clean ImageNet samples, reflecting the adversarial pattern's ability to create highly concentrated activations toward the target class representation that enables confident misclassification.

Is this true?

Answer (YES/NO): YES